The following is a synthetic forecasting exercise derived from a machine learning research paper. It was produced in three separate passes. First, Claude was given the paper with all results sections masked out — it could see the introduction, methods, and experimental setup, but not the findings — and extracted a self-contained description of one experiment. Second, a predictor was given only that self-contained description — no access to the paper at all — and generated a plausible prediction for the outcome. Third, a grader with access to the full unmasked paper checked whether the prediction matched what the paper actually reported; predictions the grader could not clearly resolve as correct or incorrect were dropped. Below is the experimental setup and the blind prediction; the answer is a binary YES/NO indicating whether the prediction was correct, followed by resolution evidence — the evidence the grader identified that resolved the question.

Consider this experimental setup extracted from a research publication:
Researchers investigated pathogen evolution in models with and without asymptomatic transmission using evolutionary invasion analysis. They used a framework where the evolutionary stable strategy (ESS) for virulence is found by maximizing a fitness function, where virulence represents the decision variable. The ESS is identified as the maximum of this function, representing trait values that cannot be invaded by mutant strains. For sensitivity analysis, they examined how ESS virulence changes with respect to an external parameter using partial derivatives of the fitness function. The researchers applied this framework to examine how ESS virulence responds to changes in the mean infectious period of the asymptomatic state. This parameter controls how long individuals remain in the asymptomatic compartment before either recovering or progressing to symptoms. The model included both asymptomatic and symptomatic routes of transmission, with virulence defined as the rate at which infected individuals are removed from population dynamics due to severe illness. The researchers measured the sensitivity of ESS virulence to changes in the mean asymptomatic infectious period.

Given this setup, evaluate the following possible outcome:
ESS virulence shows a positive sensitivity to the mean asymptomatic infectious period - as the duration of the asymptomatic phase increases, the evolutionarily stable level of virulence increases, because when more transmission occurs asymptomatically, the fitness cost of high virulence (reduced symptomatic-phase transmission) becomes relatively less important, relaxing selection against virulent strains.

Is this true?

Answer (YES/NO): NO